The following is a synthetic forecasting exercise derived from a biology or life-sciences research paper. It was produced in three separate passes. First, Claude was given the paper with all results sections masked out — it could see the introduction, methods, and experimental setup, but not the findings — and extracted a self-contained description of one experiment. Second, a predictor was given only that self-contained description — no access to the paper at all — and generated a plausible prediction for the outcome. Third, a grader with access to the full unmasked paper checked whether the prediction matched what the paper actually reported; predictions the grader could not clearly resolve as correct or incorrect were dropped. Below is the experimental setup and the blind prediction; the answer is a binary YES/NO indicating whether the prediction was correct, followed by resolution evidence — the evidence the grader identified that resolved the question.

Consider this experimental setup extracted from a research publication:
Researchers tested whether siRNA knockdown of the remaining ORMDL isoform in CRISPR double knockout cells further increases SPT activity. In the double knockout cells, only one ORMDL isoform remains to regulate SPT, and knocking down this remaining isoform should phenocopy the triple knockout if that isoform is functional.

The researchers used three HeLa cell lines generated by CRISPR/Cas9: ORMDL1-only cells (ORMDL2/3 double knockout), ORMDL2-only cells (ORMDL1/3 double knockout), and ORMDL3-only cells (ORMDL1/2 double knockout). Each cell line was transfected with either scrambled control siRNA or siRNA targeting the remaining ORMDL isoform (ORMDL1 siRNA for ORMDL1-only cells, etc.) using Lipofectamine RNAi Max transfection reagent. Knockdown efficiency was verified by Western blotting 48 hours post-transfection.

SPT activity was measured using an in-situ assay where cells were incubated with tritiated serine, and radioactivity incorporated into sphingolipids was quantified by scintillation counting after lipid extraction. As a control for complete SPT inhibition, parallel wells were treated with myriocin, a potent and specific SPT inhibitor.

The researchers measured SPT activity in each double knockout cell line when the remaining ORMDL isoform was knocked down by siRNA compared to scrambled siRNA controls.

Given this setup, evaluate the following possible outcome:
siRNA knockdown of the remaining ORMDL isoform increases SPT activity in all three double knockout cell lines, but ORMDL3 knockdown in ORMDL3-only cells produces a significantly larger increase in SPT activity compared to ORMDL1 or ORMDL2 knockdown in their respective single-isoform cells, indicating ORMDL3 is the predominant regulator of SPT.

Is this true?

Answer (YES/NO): NO